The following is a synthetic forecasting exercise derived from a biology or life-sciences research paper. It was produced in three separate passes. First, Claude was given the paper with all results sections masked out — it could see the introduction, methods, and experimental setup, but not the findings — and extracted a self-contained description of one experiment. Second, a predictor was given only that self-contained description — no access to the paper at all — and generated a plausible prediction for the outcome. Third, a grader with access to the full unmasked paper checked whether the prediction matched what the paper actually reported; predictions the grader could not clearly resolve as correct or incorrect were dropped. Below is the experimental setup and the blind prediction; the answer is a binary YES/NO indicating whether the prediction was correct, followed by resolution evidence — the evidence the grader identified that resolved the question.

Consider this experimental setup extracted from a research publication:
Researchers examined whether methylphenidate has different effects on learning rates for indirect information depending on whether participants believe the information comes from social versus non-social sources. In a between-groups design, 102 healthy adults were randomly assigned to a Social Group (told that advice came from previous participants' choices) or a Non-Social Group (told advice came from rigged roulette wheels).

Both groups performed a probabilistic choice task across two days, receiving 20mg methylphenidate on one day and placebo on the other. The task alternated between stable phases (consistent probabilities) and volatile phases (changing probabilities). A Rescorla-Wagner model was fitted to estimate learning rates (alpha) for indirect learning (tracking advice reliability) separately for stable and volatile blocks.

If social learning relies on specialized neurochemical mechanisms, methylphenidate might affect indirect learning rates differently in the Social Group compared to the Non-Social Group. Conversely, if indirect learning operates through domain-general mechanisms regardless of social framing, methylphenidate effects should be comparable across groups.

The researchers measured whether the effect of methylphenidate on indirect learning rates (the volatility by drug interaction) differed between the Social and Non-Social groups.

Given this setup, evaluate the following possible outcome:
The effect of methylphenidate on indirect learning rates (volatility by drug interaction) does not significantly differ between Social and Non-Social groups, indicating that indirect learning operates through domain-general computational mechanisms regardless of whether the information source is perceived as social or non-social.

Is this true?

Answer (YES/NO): YES